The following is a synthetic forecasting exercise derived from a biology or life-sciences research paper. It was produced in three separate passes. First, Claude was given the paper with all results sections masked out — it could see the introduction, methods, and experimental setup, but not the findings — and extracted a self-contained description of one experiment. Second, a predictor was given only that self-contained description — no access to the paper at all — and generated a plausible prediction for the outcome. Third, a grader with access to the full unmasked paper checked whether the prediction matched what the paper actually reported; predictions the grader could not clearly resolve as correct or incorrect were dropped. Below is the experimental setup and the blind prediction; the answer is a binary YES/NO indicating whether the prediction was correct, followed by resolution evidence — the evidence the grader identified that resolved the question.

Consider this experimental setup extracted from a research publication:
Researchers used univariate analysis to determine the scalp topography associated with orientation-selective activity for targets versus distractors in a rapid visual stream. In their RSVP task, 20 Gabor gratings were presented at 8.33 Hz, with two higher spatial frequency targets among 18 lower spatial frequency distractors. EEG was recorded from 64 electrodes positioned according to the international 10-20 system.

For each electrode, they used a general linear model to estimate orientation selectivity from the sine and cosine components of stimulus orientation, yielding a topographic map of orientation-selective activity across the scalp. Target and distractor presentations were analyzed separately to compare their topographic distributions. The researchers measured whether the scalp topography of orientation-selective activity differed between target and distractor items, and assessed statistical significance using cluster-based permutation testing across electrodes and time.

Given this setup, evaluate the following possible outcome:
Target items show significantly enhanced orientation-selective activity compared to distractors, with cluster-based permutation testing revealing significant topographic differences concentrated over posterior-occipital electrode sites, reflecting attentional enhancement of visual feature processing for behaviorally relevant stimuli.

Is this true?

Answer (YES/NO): YES